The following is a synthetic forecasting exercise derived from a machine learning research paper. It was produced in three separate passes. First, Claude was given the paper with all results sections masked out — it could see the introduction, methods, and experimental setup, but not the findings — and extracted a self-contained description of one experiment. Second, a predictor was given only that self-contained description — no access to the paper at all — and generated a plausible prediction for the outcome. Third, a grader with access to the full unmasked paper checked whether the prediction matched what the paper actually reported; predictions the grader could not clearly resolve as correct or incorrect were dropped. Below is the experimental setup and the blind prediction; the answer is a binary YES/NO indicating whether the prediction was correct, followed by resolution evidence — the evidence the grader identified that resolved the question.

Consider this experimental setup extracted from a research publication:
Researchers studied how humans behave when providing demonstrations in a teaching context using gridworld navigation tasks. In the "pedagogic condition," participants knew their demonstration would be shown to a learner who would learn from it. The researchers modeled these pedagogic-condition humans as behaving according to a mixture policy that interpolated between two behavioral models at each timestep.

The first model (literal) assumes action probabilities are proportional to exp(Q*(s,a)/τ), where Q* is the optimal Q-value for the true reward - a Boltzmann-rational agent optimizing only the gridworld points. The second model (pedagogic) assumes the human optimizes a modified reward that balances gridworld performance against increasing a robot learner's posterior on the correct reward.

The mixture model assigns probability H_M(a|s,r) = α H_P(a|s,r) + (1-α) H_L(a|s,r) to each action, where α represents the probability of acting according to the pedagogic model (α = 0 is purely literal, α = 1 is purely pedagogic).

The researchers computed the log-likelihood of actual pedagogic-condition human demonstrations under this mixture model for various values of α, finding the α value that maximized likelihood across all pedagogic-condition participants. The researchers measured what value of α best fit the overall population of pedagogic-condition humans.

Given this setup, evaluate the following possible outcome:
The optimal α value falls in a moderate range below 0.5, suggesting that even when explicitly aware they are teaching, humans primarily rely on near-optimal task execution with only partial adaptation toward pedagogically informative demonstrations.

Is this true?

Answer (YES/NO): NO